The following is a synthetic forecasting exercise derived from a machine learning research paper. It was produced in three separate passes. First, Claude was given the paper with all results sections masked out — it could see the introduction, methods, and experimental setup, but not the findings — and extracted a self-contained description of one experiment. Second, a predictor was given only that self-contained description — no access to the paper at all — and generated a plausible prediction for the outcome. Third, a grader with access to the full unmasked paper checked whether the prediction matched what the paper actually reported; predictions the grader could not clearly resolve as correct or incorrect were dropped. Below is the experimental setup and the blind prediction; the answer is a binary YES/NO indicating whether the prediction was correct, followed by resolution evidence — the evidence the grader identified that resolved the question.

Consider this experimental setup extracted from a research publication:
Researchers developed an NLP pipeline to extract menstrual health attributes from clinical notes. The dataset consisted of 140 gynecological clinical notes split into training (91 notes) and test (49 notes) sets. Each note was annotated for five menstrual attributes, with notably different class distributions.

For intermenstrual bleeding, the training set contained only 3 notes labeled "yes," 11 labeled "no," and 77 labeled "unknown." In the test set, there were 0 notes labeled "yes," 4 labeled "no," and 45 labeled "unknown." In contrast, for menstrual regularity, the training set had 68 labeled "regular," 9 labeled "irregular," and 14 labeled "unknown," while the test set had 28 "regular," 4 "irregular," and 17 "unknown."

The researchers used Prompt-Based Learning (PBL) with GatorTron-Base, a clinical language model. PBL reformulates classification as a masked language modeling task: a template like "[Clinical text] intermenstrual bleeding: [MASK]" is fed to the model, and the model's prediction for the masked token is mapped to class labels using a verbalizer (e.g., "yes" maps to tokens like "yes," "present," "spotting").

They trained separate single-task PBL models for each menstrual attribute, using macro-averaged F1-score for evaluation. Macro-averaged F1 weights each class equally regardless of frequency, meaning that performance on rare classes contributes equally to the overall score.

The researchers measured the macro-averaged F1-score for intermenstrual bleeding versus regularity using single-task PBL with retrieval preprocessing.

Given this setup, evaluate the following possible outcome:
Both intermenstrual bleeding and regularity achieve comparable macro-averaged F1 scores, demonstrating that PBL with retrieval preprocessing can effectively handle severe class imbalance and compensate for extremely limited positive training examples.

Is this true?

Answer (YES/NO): YES